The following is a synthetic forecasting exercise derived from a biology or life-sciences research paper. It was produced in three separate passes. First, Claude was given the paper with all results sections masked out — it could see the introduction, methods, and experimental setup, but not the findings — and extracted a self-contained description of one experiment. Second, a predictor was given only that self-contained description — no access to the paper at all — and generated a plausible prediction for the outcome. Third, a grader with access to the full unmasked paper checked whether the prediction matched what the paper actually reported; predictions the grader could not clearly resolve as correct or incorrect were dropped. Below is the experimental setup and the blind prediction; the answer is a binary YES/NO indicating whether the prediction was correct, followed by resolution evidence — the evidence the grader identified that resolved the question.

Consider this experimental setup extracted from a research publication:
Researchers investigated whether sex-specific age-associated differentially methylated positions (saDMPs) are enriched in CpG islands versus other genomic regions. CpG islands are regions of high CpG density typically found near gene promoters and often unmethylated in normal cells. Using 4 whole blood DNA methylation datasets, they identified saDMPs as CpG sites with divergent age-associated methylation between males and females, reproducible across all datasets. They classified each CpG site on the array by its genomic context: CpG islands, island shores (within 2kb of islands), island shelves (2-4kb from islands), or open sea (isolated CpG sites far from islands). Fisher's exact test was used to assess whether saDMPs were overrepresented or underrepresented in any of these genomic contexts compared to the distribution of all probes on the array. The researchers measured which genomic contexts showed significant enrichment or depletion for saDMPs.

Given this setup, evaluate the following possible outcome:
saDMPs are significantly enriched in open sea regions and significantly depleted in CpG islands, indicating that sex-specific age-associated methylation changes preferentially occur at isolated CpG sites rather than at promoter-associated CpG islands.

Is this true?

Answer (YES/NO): NO